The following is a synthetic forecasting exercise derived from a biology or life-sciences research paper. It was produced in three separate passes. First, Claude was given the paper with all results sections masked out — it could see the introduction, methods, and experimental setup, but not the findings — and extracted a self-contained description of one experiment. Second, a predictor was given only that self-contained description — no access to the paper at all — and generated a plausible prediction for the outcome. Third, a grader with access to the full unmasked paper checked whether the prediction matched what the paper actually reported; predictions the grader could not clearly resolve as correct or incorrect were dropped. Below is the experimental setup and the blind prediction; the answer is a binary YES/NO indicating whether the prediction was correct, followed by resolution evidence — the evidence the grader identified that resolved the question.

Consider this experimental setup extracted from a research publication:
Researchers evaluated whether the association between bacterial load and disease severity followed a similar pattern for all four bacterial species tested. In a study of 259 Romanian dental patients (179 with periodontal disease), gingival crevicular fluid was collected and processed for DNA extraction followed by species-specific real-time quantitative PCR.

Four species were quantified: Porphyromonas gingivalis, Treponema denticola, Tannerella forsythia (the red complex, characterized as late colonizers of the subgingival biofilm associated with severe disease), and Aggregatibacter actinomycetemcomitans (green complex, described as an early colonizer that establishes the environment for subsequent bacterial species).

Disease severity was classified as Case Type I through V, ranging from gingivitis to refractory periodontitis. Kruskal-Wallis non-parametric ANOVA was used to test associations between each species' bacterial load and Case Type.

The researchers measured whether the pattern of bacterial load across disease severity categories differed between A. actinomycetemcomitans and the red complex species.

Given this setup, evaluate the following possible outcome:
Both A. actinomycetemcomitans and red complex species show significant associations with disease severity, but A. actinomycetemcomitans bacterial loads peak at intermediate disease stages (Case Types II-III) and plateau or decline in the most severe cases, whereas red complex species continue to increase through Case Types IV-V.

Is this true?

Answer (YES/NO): NO